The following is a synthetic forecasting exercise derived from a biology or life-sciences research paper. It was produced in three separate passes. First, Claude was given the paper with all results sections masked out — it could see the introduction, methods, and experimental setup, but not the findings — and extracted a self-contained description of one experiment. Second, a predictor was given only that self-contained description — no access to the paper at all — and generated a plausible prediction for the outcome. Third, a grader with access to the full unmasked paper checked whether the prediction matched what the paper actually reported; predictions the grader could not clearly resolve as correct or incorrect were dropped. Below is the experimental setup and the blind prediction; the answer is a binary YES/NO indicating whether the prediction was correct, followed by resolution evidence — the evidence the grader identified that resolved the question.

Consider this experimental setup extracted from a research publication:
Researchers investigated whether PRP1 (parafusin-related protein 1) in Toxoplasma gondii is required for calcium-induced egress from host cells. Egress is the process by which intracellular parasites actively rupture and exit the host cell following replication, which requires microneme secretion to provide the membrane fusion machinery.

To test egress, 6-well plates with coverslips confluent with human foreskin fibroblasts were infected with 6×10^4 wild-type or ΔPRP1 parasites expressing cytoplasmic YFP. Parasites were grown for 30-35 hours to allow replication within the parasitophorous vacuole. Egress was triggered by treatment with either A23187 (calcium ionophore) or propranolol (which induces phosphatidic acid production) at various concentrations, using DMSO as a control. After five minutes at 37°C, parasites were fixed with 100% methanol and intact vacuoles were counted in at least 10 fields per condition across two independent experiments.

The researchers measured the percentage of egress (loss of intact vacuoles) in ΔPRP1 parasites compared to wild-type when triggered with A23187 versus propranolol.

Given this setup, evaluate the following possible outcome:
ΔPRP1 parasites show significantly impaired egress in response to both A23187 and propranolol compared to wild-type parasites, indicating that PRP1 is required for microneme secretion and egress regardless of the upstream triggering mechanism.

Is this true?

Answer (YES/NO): NO